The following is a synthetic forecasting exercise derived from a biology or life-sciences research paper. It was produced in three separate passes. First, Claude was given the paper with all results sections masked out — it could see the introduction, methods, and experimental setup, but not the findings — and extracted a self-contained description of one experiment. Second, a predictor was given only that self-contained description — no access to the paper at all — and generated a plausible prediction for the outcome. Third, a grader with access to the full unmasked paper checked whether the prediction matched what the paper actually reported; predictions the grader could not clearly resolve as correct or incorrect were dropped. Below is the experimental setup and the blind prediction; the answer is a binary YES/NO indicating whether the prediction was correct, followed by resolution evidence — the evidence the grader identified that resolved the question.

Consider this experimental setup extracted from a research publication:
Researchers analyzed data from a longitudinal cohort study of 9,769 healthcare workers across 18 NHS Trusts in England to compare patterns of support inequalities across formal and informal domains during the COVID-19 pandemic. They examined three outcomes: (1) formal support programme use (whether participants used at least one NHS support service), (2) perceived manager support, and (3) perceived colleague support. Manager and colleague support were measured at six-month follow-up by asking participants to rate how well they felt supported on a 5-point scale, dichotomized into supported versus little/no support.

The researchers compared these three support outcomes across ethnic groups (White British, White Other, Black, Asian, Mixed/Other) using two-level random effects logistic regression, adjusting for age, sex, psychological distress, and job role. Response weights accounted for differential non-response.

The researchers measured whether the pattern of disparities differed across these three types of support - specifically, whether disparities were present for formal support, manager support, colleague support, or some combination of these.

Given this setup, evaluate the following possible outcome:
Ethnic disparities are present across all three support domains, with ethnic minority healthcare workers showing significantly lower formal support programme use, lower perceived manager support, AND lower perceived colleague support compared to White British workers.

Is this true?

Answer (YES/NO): NO